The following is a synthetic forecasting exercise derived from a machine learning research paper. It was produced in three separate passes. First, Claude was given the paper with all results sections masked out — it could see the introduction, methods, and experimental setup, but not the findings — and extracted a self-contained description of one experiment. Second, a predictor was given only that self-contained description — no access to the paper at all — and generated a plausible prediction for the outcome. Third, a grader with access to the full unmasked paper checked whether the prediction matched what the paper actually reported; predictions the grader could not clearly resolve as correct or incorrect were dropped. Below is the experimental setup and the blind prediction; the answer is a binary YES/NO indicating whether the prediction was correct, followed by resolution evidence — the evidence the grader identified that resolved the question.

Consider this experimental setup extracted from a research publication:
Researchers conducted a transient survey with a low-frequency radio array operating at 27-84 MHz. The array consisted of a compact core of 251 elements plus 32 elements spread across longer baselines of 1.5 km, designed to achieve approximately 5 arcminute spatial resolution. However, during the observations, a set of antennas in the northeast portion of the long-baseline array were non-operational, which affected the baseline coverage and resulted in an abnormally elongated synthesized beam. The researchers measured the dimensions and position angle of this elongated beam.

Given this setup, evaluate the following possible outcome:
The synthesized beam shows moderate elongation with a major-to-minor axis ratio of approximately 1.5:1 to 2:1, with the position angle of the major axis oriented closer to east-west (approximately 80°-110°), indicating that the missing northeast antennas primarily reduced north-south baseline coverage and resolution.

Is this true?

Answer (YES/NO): NO